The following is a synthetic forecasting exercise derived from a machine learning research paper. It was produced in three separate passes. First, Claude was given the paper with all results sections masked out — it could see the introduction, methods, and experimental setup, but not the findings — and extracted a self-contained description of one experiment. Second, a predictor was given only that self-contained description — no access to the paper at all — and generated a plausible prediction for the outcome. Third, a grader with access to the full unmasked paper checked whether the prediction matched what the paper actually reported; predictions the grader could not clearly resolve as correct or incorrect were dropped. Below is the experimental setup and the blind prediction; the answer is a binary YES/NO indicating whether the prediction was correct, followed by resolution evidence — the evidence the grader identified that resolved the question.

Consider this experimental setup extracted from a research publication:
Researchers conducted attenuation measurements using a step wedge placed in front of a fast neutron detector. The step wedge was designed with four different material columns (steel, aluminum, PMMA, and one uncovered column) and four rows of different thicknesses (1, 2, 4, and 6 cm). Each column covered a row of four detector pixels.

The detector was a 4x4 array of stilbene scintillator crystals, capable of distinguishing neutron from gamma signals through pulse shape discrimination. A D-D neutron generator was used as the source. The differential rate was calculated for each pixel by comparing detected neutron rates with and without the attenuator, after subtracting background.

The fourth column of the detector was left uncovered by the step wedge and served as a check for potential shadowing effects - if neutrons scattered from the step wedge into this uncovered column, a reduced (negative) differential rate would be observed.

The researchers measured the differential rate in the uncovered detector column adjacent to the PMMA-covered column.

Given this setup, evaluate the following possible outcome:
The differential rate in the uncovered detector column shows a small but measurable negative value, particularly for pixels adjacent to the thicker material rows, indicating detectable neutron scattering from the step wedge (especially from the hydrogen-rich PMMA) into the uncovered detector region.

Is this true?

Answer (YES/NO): NO